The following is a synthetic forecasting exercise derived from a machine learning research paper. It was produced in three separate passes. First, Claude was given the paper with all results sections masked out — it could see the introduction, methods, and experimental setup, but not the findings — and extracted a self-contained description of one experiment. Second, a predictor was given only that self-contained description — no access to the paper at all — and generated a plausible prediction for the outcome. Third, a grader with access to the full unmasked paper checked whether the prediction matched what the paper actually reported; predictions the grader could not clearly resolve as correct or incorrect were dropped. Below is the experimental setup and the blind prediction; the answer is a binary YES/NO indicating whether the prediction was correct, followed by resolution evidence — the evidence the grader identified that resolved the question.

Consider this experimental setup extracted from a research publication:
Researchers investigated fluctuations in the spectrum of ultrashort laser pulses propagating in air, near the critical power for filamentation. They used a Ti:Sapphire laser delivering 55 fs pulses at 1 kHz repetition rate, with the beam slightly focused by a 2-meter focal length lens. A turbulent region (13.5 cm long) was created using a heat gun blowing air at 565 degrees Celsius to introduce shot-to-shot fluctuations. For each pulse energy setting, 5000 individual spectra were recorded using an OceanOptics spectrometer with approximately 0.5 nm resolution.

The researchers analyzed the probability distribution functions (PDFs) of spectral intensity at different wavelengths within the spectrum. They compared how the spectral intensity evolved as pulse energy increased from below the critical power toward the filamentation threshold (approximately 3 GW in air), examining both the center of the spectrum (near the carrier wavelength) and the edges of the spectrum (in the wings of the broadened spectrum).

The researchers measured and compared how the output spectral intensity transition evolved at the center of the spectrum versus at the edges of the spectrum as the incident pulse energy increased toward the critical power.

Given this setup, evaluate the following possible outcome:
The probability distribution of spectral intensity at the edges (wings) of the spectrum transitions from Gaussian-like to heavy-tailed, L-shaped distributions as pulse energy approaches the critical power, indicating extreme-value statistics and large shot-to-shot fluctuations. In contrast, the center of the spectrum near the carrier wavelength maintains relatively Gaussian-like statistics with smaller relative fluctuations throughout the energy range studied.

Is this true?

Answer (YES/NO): NO